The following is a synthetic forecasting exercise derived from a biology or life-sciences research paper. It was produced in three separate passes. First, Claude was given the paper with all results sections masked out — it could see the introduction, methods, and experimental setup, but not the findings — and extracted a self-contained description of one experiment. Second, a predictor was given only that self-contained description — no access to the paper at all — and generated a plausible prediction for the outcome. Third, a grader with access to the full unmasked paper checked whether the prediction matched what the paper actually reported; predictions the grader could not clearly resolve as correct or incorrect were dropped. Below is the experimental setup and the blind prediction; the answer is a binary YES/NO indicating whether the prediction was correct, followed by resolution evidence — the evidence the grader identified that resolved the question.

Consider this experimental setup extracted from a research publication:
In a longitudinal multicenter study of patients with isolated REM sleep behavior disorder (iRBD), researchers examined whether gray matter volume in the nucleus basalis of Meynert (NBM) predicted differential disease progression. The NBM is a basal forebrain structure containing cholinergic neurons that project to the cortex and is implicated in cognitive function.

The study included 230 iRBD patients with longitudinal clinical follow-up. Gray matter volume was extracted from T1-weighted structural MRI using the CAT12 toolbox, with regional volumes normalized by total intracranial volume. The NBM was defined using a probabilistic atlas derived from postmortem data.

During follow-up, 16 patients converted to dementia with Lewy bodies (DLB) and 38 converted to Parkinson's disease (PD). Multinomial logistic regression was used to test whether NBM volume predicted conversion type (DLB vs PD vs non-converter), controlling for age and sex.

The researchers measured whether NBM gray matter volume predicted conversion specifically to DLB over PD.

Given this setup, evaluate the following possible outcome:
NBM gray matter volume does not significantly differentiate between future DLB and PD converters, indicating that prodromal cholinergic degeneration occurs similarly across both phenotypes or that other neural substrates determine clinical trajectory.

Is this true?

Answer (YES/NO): YES